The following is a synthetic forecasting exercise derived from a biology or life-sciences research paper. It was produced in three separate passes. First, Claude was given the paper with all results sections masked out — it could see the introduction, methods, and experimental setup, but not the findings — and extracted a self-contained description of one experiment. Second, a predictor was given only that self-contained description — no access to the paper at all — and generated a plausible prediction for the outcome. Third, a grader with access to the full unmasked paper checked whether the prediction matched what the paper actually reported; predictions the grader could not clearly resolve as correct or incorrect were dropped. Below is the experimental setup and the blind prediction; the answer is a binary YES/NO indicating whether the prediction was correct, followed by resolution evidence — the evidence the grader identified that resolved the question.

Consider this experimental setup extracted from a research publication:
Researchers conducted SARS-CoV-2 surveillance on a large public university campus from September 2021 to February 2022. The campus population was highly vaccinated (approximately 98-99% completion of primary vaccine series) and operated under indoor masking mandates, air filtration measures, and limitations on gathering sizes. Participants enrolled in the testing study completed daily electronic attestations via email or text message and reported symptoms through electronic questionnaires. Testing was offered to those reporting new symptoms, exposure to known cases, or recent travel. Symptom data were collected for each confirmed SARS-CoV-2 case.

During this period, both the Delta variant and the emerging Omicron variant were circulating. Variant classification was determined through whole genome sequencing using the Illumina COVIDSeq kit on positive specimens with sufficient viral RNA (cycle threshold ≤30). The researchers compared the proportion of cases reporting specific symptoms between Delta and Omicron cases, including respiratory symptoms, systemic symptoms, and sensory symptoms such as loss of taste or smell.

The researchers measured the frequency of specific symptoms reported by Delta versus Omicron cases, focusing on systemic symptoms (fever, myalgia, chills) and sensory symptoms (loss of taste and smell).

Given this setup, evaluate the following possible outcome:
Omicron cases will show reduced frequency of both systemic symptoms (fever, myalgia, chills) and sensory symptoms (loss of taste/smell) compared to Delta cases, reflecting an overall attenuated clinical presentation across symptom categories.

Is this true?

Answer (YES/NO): NO